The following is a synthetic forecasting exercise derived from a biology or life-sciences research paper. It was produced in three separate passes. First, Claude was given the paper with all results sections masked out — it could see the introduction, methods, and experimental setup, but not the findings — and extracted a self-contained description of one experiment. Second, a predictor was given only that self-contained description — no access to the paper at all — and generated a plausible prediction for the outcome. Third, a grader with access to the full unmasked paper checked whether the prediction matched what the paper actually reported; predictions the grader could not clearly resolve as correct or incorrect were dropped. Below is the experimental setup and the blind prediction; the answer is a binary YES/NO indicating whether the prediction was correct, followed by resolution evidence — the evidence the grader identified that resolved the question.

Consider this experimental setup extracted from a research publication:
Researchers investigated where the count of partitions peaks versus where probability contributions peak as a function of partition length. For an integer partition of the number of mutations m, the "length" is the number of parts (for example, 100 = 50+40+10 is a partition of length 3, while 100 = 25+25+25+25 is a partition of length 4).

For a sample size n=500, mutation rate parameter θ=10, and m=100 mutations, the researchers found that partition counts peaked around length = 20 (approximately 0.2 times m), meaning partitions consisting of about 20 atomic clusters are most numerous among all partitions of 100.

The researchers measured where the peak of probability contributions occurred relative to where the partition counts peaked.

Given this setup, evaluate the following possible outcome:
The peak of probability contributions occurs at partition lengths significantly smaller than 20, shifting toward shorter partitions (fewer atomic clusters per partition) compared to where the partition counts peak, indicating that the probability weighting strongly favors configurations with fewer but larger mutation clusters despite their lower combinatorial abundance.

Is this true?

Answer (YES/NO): NO